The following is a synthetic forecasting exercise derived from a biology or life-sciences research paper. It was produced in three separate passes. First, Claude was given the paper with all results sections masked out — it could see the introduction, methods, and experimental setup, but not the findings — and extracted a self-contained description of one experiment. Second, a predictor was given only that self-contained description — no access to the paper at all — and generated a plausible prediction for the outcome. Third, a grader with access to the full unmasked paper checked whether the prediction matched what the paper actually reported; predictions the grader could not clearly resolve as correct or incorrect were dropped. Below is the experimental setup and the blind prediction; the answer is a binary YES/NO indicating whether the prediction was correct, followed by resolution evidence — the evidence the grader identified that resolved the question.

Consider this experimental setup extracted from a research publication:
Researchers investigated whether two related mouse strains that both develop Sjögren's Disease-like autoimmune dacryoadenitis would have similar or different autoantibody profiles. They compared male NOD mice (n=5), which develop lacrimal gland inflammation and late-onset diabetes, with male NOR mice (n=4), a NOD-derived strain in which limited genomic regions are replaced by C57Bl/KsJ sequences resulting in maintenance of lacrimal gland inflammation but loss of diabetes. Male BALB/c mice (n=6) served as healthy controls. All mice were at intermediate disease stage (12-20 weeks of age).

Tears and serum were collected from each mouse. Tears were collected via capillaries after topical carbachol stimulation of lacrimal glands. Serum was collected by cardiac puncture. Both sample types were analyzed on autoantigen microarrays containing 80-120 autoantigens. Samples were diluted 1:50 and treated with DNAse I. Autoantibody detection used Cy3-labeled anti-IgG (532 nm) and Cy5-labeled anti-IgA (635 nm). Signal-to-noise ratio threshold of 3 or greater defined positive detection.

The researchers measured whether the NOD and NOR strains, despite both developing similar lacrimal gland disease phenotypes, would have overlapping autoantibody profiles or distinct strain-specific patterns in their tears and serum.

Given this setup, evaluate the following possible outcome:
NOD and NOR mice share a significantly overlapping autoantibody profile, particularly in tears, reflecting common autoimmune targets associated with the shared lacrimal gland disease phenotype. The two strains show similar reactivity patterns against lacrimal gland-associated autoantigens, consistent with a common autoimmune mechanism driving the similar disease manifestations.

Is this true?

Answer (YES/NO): YES